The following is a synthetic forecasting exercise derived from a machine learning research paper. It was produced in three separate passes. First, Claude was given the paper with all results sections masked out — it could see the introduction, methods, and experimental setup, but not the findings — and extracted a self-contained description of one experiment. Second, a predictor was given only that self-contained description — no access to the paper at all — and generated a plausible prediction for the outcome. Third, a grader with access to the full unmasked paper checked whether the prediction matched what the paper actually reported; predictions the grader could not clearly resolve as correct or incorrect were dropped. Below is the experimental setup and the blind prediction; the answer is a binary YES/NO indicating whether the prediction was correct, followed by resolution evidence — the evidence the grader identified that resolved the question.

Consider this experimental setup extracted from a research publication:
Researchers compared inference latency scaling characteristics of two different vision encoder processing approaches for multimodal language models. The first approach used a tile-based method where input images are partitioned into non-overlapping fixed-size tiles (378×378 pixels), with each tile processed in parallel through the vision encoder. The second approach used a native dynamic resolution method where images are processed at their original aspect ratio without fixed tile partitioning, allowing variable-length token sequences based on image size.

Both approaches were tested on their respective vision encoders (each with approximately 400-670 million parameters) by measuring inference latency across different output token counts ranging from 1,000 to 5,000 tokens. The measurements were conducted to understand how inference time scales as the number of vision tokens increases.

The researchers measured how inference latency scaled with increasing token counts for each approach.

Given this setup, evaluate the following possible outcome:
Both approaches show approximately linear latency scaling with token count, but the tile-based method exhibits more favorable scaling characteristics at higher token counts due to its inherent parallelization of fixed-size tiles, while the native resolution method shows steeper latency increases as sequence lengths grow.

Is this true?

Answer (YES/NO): NO